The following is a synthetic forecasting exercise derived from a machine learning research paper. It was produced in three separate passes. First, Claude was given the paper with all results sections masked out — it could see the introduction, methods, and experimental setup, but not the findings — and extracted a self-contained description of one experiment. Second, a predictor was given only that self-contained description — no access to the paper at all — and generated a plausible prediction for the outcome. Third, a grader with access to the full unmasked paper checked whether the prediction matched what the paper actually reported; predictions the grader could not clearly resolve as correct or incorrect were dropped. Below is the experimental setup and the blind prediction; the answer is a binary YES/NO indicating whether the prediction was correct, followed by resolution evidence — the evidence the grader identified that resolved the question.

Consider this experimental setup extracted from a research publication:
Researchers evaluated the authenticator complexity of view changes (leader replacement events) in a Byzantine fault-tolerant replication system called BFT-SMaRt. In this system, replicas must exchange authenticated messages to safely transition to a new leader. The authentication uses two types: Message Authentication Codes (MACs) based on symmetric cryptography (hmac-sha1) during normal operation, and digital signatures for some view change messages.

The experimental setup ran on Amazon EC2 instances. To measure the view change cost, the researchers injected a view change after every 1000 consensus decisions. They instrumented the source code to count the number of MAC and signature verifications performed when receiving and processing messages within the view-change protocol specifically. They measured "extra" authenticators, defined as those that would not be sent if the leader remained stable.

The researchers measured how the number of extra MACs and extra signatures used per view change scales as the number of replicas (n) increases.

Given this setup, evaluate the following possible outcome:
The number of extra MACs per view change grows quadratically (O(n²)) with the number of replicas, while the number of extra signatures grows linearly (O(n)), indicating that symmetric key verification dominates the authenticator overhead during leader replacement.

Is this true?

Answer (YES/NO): NO